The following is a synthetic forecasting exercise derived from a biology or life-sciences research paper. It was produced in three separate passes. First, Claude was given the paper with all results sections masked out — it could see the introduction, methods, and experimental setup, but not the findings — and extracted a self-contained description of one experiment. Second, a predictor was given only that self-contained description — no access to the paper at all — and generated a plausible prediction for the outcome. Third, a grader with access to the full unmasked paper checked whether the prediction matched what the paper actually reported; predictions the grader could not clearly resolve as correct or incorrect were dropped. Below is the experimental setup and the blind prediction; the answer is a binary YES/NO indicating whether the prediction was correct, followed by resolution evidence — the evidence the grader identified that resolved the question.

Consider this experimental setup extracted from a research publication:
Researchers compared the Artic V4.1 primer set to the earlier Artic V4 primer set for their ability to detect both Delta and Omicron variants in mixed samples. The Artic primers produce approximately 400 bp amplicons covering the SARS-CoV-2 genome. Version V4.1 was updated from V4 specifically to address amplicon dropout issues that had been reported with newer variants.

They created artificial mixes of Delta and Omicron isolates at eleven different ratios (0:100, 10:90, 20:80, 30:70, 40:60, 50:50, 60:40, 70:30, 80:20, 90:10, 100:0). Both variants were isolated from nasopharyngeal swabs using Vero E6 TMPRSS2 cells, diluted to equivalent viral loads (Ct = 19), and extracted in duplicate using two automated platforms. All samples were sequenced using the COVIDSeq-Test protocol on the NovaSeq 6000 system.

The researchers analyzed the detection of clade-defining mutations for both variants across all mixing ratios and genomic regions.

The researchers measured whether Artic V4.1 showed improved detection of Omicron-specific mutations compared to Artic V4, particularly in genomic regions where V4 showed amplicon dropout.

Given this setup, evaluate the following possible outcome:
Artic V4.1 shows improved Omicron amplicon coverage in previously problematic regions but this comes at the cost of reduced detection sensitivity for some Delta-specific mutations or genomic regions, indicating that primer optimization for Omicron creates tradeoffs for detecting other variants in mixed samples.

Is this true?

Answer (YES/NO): NO